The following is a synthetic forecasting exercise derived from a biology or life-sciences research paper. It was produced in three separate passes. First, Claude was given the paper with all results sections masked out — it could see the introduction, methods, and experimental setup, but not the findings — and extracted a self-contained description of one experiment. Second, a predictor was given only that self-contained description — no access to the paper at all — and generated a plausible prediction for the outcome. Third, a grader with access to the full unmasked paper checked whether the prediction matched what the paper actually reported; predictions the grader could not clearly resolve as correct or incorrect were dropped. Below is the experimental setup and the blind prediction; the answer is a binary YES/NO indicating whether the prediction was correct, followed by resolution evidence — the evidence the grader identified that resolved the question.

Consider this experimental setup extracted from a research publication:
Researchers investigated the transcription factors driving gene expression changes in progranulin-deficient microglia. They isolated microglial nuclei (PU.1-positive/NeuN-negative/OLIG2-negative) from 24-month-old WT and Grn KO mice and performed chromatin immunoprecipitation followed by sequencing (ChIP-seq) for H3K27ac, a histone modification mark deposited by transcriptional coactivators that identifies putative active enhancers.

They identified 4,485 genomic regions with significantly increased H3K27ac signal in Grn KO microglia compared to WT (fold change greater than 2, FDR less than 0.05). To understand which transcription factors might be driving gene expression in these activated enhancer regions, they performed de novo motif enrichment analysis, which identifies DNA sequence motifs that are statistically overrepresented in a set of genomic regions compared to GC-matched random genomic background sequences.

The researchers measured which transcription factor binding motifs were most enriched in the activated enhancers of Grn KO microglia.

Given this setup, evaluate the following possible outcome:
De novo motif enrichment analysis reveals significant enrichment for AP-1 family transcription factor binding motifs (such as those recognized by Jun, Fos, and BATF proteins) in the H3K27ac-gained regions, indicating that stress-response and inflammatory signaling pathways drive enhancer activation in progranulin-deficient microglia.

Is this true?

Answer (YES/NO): NO